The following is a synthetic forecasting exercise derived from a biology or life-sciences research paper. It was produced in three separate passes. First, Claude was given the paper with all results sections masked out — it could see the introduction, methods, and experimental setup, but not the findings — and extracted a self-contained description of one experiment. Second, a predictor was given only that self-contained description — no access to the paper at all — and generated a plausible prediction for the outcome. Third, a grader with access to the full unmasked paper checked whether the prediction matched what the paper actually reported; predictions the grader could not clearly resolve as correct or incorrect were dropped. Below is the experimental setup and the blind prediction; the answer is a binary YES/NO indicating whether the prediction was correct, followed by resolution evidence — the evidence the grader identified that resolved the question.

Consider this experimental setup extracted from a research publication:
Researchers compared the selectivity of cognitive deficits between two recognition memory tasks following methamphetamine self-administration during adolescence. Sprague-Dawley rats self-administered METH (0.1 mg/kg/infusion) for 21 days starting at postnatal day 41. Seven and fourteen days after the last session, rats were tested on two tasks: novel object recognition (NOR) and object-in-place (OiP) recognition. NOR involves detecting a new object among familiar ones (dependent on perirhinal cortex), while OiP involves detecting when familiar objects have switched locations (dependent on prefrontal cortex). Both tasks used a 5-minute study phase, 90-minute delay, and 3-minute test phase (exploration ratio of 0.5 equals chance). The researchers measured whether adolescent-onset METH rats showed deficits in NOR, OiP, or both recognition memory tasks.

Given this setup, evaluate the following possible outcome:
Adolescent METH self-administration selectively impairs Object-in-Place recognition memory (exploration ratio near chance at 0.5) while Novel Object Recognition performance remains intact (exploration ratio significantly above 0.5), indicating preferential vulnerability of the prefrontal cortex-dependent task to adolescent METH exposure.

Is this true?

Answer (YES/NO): YES